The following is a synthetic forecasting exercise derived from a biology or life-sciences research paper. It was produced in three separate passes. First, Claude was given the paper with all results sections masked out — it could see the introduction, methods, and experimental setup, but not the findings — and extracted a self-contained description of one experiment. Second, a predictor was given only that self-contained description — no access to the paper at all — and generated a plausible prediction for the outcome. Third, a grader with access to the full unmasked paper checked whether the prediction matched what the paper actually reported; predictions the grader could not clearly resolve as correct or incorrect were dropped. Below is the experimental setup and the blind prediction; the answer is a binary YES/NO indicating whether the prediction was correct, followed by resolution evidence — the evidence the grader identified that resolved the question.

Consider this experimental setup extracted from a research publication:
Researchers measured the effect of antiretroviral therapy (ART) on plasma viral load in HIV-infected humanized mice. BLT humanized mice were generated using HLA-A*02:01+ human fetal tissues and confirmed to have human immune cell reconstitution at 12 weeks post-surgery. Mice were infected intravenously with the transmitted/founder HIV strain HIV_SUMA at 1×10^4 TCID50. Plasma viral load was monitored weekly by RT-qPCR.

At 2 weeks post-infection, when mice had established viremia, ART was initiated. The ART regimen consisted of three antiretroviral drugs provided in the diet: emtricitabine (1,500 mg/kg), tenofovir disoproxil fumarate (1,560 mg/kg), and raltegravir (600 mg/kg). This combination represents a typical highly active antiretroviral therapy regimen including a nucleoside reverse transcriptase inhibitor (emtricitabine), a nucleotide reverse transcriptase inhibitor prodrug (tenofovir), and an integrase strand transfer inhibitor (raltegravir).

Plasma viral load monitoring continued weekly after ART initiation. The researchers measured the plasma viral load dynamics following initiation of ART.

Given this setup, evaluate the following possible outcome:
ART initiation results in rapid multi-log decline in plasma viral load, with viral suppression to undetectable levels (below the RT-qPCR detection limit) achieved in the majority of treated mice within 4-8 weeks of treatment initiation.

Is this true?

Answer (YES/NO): YES